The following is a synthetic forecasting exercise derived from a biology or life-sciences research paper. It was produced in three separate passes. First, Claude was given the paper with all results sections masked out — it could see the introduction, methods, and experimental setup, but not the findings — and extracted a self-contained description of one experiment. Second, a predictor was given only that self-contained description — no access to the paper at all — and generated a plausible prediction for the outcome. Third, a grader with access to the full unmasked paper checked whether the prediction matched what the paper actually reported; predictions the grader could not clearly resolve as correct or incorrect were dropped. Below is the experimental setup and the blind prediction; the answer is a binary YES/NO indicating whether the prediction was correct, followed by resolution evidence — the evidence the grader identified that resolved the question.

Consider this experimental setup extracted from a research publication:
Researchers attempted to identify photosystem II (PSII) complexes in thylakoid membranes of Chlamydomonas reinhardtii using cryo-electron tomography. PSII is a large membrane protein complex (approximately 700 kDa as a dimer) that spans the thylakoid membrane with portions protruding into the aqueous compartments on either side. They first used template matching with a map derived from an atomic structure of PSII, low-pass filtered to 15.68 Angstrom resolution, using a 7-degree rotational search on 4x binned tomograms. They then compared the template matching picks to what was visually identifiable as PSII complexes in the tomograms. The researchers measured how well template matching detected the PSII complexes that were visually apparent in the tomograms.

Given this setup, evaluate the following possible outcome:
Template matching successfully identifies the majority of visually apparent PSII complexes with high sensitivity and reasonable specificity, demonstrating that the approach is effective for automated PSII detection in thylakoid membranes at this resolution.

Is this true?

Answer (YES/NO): NO